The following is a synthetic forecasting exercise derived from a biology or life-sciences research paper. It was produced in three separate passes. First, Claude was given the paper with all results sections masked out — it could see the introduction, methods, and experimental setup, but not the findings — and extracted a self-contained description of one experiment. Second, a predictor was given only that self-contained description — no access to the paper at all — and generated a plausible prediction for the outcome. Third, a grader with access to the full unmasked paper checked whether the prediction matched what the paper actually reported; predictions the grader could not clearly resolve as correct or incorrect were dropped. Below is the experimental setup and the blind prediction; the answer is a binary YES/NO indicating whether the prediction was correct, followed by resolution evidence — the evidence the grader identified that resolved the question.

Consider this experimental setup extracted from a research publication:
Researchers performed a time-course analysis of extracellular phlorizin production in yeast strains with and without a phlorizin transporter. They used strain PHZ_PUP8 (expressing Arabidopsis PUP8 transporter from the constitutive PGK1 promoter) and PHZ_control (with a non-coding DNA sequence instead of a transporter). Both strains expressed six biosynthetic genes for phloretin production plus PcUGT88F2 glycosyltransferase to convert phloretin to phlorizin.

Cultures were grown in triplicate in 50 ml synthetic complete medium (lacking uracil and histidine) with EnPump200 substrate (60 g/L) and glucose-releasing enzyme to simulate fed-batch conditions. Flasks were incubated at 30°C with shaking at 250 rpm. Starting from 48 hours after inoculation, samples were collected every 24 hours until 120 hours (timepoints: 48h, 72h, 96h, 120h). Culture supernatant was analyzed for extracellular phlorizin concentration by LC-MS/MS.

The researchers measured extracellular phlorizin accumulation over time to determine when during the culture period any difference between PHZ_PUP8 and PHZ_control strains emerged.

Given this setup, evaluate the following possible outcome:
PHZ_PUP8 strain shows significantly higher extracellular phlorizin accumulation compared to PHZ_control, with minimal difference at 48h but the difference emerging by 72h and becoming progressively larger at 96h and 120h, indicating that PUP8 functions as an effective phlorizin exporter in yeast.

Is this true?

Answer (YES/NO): NO